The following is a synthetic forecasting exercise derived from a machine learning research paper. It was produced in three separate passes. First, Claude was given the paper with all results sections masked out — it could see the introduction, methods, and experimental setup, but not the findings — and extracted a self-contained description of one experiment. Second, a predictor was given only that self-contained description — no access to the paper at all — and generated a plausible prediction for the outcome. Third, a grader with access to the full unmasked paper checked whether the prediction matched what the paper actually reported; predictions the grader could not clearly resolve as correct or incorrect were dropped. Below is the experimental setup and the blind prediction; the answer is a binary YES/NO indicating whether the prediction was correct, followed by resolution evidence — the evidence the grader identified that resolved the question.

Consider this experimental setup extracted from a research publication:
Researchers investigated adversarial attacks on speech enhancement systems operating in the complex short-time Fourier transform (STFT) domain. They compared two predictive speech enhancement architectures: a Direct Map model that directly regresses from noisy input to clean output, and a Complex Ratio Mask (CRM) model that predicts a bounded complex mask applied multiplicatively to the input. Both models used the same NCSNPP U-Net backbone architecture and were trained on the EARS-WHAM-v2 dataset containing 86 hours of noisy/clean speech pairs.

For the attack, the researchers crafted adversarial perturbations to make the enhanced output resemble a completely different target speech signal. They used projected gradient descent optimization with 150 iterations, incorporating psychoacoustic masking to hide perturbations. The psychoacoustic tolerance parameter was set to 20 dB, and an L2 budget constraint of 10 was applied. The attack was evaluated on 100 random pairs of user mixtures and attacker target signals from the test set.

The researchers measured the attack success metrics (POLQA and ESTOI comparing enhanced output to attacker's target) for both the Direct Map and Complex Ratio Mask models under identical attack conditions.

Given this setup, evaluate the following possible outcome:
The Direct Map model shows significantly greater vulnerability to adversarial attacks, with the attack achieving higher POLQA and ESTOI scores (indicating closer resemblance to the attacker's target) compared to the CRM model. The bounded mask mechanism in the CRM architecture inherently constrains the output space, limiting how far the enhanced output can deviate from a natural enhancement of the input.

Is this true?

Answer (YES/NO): NO